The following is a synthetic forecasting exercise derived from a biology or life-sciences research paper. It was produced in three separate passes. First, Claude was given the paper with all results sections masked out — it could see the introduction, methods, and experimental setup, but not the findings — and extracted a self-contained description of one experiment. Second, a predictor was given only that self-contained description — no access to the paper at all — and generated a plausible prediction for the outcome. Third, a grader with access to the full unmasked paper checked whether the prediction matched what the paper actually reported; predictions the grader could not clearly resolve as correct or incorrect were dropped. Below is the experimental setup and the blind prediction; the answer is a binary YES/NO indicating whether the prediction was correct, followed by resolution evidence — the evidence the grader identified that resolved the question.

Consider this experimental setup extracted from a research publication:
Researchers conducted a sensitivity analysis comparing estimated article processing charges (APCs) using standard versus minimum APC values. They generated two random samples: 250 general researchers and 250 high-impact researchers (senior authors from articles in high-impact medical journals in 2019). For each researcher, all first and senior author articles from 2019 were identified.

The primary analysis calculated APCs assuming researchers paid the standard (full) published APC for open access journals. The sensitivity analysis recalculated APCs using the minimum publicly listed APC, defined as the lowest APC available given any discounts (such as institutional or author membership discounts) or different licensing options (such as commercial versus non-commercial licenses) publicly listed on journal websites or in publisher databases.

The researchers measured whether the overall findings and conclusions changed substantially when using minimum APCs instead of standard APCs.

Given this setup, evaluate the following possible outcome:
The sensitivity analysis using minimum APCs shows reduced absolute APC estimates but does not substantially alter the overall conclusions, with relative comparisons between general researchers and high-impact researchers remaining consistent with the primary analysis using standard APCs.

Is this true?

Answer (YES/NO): YES